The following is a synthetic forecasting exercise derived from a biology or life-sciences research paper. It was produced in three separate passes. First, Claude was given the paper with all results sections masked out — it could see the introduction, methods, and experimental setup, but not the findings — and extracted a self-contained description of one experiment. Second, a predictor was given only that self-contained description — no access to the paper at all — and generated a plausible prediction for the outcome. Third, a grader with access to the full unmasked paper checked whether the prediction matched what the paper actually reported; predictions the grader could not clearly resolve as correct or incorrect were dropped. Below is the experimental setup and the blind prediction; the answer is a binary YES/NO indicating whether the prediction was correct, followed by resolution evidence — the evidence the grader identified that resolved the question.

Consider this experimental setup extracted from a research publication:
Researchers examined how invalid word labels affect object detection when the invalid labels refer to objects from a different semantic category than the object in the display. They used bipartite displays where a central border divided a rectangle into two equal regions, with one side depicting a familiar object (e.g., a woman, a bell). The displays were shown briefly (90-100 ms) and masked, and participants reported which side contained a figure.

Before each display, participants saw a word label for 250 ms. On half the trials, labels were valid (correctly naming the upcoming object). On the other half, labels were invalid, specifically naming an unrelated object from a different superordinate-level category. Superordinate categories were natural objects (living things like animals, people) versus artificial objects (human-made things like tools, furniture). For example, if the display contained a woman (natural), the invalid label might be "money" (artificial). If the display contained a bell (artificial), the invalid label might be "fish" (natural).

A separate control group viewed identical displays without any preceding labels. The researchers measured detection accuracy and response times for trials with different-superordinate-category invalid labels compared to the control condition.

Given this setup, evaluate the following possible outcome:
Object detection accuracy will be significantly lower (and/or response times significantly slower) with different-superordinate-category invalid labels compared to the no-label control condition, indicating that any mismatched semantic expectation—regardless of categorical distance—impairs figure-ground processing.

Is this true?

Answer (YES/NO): NO